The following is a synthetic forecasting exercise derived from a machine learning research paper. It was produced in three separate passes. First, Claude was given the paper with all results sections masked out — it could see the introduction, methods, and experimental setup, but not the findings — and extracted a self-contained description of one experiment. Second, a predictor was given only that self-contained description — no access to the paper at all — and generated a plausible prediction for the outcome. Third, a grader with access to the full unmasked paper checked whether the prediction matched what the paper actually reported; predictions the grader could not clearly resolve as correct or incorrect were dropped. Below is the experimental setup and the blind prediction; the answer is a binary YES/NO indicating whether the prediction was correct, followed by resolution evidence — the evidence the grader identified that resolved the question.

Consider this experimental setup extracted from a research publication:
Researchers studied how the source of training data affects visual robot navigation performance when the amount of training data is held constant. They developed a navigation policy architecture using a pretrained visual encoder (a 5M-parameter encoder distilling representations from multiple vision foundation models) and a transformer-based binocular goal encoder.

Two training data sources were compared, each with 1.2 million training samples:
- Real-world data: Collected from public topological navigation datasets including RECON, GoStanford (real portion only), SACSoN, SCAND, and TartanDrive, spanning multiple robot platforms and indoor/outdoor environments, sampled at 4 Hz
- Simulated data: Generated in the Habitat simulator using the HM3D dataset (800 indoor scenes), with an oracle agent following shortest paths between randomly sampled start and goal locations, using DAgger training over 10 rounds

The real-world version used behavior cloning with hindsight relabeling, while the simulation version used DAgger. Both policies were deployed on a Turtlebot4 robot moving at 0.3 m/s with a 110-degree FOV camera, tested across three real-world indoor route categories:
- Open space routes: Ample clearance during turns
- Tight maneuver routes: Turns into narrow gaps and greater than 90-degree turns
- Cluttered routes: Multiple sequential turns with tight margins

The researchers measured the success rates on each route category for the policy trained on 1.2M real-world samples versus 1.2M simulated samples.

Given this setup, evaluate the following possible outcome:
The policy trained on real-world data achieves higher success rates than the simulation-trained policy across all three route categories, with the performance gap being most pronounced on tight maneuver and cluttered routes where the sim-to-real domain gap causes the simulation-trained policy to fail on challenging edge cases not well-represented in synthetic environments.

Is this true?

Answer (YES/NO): NO